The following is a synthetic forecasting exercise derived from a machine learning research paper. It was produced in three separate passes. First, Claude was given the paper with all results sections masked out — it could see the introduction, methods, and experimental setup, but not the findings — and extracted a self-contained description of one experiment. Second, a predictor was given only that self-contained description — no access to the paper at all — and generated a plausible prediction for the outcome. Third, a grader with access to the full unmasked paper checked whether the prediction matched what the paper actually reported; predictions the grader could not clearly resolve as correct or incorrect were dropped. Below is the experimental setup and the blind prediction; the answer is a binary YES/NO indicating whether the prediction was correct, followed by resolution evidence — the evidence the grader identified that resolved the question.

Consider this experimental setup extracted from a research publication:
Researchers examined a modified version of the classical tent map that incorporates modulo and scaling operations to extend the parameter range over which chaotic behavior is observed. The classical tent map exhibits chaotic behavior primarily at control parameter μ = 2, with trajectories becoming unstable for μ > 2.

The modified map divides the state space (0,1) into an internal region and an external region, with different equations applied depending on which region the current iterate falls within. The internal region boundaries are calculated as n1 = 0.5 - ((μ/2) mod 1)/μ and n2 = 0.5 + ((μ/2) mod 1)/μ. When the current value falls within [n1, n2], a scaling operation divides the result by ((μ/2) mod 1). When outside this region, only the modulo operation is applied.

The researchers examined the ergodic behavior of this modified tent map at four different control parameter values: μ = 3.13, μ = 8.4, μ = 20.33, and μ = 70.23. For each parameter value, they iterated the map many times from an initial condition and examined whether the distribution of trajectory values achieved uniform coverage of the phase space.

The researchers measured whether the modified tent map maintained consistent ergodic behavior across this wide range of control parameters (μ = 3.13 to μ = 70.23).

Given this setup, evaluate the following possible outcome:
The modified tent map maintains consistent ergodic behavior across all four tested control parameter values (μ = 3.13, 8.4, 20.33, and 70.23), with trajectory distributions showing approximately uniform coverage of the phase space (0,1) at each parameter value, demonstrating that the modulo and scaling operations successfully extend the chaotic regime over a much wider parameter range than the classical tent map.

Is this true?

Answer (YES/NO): YES